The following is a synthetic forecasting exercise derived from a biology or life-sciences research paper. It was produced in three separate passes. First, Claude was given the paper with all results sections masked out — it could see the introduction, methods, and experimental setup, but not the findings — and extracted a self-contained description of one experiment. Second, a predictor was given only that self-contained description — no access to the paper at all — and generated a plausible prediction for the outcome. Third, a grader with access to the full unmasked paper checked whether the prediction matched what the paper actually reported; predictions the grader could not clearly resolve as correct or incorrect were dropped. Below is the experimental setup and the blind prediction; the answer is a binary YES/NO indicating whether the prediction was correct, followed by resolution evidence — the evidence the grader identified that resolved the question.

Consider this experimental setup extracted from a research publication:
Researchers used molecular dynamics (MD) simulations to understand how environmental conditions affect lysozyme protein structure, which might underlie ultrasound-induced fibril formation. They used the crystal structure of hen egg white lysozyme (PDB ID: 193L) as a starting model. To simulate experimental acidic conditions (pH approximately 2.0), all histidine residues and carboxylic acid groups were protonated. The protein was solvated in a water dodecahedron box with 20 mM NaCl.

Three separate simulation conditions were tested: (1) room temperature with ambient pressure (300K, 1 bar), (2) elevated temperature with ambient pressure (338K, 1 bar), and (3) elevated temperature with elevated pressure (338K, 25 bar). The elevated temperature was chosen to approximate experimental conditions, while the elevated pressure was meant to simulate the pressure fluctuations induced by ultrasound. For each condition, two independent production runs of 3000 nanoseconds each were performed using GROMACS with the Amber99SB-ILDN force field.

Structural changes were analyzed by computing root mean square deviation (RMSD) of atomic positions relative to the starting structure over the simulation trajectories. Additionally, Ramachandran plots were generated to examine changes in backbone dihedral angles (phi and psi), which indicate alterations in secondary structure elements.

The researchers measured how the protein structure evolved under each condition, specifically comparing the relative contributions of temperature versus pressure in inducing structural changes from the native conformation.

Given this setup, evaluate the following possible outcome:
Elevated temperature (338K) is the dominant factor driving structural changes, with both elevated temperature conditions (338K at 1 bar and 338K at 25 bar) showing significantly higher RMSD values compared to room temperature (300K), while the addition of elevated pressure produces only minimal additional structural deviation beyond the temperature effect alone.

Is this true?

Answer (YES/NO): NO